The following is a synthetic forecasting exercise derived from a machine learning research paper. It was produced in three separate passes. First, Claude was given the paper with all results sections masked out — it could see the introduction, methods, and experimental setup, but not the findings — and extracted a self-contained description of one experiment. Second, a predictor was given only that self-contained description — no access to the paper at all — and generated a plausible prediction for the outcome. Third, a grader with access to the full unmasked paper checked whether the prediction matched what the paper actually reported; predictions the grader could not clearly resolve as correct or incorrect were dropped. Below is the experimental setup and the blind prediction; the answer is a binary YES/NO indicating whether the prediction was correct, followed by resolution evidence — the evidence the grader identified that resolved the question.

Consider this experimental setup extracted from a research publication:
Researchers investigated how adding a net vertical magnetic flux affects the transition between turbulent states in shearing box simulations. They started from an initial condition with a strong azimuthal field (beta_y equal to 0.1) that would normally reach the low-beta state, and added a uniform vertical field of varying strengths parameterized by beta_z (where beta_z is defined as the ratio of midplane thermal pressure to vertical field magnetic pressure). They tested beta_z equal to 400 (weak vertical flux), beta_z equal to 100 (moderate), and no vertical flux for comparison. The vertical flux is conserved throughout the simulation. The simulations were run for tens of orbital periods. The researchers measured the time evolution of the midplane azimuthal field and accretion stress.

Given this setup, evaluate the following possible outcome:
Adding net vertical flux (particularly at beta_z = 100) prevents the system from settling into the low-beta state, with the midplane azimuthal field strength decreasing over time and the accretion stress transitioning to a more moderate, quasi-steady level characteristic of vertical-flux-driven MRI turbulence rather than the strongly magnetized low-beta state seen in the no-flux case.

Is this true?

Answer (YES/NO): NO